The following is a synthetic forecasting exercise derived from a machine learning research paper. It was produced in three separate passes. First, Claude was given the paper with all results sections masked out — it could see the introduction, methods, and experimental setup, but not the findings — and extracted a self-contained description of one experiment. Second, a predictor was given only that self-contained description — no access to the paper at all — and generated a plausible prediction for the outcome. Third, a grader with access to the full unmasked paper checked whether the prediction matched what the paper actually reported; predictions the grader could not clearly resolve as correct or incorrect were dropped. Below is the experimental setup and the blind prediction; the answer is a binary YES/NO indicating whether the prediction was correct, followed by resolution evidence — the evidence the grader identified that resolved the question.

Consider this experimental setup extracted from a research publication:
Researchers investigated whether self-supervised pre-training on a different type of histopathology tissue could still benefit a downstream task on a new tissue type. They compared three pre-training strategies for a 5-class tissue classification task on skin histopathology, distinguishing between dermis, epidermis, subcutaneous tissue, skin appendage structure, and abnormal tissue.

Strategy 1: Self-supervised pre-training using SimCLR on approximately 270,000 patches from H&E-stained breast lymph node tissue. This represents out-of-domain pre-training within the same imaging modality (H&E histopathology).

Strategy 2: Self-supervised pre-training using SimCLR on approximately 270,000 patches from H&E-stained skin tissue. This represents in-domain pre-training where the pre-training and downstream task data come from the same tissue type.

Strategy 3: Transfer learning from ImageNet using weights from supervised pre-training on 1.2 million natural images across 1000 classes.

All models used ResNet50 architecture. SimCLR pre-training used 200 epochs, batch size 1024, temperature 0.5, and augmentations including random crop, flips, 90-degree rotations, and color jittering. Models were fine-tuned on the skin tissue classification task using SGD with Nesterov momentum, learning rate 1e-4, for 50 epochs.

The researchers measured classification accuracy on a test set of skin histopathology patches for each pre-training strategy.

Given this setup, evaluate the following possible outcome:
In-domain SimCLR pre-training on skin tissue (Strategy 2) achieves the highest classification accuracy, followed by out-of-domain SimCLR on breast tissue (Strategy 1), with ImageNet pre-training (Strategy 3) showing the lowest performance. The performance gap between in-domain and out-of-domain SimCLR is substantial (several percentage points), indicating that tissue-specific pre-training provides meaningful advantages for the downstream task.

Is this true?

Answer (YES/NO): NO